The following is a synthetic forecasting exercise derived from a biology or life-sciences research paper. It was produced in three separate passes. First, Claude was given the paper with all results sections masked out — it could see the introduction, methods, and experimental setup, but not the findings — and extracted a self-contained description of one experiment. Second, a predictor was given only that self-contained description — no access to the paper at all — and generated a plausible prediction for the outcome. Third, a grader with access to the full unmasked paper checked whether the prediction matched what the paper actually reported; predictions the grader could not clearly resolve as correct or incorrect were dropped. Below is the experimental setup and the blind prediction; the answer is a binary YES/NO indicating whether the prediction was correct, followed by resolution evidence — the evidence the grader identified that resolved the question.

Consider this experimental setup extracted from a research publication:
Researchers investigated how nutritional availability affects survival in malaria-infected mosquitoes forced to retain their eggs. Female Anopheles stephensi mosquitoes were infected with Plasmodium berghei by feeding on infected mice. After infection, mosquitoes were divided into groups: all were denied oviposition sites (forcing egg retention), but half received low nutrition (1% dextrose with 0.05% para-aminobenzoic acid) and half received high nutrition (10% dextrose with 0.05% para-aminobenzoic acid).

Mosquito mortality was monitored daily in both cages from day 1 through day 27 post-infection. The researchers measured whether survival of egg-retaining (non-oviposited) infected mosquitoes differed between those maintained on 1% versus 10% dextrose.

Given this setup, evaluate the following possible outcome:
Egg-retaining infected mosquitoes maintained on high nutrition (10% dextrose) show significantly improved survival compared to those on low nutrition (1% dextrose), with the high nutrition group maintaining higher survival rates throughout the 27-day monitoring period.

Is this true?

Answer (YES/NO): NO